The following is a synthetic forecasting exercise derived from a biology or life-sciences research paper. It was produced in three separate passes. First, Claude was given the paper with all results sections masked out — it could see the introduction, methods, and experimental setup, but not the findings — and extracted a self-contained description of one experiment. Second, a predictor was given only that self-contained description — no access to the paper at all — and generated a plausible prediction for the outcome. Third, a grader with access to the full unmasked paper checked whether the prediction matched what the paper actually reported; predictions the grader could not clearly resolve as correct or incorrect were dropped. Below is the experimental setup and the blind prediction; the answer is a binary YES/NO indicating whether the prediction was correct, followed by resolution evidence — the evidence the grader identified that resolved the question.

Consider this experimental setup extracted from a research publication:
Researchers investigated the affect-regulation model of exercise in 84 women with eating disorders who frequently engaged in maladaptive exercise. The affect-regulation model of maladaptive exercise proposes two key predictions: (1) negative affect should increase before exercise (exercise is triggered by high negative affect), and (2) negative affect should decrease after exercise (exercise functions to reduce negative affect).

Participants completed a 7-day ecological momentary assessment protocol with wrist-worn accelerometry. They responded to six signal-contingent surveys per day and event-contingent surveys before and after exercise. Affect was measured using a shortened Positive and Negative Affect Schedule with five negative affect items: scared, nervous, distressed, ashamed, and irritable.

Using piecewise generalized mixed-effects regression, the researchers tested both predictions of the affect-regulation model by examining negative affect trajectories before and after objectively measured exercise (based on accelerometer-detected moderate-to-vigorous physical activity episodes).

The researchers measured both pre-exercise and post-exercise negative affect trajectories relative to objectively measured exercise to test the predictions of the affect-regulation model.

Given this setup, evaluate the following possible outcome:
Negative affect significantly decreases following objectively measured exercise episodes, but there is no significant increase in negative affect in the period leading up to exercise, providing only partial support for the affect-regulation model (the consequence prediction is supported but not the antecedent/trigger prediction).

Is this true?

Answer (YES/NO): NO